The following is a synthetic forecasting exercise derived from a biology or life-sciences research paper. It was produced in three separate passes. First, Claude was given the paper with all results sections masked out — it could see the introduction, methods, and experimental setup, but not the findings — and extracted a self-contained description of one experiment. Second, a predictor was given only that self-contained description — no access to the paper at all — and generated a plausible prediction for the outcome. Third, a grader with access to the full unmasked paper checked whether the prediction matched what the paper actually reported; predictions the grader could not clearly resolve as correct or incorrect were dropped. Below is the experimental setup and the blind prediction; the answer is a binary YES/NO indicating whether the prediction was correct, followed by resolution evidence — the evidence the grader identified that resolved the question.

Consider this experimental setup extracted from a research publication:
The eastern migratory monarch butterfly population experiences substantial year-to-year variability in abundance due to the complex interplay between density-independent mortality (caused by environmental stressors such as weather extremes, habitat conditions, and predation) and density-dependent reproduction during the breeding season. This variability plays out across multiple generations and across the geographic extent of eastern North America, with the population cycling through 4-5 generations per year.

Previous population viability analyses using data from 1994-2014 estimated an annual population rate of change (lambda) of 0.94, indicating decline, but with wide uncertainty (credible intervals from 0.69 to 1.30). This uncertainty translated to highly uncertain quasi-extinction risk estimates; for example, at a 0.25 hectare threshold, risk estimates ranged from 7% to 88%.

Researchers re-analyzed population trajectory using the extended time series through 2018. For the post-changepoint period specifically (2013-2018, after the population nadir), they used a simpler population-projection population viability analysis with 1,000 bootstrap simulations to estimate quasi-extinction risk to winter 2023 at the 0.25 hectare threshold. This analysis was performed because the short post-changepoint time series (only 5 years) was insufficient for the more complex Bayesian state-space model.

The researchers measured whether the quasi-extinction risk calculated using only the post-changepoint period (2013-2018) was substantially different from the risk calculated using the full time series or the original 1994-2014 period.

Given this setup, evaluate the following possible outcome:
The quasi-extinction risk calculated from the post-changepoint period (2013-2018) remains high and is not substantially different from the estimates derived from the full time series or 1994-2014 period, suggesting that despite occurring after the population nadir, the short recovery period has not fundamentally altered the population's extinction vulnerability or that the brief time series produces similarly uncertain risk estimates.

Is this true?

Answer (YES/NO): NO